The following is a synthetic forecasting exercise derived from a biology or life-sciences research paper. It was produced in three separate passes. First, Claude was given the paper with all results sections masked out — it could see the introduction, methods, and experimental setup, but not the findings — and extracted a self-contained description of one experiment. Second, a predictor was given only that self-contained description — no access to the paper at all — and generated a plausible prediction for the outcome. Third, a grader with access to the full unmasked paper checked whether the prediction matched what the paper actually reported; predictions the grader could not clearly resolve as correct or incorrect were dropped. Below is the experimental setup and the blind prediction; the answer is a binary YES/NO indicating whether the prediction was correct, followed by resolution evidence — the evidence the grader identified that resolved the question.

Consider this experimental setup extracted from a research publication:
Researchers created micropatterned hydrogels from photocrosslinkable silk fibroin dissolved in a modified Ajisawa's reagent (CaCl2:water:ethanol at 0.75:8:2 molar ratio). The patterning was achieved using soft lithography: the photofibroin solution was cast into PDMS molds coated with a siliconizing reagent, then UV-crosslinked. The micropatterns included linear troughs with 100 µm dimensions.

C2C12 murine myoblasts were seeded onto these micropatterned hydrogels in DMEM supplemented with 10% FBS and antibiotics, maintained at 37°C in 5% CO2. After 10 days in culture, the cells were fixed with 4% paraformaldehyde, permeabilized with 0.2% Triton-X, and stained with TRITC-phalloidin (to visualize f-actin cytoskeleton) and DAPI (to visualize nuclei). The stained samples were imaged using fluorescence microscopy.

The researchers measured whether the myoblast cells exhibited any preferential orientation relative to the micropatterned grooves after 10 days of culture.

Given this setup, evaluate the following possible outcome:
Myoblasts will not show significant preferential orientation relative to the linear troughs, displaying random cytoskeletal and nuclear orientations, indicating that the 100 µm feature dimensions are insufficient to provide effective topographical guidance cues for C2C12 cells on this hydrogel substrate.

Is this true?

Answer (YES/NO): NO